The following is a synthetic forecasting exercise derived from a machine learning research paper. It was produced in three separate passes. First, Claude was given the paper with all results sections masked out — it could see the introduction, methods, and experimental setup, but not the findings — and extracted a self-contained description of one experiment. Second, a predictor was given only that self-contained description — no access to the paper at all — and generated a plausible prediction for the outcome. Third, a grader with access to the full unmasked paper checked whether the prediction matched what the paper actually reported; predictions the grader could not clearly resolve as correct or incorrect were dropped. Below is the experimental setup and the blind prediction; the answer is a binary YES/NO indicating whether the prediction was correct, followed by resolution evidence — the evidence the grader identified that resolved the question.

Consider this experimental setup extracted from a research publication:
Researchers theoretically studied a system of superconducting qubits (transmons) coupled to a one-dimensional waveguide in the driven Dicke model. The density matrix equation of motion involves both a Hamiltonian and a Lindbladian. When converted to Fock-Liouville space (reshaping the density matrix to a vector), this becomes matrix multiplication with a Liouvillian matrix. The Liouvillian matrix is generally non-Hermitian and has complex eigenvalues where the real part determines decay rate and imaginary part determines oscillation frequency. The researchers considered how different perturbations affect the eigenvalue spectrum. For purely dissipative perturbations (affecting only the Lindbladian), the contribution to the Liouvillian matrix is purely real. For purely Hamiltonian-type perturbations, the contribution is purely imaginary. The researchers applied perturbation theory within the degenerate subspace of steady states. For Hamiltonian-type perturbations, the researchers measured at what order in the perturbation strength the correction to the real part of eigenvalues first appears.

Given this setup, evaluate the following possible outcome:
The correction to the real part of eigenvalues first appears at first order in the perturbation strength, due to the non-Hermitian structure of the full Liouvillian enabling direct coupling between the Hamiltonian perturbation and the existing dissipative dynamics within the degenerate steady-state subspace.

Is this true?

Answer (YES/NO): NO